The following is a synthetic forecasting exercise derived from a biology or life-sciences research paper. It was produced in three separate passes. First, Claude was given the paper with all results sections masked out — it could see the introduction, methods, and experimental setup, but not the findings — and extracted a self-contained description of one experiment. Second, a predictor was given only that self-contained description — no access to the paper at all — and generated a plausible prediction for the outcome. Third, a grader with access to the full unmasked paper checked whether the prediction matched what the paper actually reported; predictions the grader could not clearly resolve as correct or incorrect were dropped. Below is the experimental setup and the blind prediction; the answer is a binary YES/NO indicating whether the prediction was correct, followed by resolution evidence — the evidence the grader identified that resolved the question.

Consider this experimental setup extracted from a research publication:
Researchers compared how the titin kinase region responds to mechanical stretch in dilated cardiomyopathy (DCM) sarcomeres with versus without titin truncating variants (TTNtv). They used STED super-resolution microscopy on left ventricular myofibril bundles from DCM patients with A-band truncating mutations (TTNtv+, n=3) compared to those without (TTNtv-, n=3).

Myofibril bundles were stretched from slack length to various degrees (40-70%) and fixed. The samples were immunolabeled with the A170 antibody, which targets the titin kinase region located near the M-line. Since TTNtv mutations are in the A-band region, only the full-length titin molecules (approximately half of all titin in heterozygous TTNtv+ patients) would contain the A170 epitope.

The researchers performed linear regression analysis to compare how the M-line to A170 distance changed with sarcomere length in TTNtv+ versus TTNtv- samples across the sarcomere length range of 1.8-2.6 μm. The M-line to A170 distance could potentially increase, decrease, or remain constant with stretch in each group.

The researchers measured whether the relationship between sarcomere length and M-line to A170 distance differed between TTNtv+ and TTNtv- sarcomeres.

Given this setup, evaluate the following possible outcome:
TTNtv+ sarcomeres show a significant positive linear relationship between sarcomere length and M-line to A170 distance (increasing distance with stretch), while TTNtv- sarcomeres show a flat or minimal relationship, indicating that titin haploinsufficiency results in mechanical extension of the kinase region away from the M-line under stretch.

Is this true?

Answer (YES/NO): NO